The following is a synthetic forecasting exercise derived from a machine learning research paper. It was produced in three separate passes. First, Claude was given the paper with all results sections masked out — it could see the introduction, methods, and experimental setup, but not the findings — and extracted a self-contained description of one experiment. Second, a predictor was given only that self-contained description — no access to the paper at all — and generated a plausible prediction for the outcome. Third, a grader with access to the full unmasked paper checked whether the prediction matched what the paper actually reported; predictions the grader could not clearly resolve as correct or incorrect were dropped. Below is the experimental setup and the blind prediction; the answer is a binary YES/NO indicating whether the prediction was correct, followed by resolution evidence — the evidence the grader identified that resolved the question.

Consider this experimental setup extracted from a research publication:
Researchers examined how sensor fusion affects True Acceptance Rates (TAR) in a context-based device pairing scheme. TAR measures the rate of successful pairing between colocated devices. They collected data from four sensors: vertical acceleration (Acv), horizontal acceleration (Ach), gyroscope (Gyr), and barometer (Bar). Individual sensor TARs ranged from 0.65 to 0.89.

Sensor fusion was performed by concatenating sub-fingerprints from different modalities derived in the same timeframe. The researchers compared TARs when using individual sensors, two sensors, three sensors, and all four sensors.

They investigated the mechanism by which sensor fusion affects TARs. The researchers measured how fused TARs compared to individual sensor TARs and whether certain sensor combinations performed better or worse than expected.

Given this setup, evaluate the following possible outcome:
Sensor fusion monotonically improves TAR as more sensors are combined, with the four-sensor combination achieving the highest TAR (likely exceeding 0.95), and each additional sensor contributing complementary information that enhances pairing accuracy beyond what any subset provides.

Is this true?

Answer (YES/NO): NO